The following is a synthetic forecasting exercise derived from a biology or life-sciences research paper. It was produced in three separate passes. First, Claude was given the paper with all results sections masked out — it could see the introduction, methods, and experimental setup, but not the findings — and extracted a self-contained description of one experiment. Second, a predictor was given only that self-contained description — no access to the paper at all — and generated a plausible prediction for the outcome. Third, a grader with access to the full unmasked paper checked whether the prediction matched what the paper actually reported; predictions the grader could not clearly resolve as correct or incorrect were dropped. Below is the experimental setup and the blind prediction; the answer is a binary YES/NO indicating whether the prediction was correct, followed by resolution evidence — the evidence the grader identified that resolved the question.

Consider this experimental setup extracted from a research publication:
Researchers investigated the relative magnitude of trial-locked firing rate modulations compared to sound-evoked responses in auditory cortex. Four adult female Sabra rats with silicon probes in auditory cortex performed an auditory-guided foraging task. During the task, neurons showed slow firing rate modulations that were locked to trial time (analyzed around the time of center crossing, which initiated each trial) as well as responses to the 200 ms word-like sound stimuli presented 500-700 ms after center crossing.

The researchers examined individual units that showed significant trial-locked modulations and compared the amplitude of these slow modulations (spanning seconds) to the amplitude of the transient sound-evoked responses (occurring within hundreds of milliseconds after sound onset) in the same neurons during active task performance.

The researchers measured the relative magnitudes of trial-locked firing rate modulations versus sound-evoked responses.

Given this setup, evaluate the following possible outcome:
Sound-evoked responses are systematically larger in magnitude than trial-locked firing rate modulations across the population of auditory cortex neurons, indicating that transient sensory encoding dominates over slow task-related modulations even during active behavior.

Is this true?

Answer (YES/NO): NO